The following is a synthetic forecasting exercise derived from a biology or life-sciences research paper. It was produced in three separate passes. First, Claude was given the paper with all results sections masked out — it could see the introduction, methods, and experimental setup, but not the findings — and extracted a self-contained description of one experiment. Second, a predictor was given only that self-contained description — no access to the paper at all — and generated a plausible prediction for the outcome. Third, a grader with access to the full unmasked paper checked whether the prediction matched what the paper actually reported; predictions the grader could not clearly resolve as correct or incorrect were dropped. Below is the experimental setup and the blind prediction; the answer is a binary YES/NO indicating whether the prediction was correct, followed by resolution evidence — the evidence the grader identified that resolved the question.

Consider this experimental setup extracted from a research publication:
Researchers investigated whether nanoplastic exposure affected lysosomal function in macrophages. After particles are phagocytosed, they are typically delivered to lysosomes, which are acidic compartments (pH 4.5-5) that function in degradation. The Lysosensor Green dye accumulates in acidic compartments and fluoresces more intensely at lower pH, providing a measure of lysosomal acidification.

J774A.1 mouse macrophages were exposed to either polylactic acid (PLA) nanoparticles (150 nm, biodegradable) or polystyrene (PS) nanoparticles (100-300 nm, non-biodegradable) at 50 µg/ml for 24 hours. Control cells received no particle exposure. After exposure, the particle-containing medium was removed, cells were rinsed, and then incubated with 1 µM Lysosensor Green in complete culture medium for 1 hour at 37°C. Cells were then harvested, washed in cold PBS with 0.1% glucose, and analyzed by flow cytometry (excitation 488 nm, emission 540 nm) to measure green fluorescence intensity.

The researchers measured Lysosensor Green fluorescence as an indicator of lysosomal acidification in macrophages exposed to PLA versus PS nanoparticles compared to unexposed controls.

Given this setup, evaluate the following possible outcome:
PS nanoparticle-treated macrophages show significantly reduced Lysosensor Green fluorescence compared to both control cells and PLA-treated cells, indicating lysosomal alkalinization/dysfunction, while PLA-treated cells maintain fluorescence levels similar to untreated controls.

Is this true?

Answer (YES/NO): NO